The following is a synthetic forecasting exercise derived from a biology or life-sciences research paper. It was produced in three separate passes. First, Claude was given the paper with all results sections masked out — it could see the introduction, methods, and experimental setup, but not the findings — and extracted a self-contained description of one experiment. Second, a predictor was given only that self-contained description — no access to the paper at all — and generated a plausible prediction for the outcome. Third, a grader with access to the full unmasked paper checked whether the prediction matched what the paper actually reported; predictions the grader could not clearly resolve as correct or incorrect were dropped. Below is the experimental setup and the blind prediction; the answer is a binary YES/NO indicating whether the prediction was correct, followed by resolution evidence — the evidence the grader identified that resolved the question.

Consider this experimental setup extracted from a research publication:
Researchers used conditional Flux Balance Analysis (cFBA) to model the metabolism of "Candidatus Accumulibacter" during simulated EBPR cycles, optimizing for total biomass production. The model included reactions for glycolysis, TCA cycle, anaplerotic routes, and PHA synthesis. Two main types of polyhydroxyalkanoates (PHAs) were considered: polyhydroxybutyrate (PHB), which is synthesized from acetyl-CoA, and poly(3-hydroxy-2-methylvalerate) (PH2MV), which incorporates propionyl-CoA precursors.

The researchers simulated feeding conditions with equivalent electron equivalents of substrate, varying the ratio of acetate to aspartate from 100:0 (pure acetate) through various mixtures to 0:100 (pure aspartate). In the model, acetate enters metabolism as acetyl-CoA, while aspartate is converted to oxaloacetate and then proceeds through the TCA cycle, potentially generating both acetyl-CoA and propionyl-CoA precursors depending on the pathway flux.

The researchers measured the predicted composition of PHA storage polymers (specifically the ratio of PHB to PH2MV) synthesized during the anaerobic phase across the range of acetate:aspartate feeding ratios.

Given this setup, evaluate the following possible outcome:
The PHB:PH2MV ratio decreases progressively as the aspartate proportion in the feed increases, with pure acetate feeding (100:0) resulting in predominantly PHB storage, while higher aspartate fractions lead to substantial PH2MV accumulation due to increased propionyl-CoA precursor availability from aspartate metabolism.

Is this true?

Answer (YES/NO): YES